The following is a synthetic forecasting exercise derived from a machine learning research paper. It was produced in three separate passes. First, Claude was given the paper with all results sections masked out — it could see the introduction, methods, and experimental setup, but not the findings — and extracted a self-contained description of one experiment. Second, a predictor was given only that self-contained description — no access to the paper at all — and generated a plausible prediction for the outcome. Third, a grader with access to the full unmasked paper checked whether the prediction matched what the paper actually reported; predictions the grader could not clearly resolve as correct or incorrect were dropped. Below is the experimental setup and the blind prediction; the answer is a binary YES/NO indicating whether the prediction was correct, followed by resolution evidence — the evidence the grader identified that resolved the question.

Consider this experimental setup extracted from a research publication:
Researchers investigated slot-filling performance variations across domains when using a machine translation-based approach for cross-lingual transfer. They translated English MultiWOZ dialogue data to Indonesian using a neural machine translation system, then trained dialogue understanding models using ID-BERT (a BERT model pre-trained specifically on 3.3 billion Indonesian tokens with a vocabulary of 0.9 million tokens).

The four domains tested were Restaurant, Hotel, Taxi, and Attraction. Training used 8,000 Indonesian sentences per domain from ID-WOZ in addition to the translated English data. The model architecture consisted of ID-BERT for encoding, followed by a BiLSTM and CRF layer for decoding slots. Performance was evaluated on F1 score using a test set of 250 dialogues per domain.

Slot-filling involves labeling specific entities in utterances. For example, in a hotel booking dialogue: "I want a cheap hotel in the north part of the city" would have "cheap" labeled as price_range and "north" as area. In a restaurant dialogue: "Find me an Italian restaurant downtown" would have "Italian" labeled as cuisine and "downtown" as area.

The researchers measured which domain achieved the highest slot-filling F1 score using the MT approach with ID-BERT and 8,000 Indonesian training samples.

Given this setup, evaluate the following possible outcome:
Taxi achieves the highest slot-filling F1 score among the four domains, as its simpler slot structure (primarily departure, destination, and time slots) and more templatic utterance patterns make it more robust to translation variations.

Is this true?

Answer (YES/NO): NO